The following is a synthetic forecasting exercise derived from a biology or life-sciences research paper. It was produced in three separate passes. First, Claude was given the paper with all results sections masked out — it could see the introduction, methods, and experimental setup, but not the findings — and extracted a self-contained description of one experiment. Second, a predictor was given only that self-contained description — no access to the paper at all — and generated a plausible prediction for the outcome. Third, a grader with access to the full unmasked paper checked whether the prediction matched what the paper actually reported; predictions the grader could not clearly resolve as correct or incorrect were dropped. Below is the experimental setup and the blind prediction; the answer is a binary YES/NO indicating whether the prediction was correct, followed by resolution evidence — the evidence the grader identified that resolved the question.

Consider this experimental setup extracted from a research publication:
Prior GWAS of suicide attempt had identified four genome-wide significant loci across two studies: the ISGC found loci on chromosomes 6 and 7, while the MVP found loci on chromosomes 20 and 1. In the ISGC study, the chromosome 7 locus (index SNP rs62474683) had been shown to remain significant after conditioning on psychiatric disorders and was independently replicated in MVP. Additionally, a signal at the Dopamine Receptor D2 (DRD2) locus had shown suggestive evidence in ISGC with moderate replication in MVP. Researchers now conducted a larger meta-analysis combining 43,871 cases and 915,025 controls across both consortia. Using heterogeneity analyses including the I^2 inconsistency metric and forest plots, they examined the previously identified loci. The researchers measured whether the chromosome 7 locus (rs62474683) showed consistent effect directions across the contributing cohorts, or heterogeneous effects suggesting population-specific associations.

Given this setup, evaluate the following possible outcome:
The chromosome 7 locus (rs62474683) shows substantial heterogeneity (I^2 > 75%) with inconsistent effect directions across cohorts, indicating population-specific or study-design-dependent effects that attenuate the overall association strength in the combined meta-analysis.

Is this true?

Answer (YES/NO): NO